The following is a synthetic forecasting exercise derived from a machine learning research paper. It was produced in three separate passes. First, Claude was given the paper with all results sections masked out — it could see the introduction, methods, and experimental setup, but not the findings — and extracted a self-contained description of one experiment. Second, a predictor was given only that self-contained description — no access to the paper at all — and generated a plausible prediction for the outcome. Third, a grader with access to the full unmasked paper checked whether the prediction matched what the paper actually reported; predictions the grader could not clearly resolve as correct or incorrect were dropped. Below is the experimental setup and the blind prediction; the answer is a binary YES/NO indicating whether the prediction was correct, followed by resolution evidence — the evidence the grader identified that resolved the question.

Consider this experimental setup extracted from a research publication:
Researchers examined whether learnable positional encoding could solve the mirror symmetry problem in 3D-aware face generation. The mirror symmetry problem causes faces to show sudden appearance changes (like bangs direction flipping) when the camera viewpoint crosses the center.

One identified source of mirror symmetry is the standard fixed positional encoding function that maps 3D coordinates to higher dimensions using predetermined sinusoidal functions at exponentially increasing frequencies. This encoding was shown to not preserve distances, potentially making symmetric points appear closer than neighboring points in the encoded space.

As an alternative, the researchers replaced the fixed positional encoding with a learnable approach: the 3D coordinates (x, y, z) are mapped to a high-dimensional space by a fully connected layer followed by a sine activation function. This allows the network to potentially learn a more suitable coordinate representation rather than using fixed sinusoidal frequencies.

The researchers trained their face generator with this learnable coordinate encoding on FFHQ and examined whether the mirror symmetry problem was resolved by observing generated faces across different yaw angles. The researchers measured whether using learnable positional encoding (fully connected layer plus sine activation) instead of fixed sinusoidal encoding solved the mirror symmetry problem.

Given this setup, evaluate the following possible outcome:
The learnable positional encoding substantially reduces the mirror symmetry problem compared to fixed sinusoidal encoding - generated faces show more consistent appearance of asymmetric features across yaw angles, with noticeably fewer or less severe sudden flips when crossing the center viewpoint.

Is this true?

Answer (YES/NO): NO